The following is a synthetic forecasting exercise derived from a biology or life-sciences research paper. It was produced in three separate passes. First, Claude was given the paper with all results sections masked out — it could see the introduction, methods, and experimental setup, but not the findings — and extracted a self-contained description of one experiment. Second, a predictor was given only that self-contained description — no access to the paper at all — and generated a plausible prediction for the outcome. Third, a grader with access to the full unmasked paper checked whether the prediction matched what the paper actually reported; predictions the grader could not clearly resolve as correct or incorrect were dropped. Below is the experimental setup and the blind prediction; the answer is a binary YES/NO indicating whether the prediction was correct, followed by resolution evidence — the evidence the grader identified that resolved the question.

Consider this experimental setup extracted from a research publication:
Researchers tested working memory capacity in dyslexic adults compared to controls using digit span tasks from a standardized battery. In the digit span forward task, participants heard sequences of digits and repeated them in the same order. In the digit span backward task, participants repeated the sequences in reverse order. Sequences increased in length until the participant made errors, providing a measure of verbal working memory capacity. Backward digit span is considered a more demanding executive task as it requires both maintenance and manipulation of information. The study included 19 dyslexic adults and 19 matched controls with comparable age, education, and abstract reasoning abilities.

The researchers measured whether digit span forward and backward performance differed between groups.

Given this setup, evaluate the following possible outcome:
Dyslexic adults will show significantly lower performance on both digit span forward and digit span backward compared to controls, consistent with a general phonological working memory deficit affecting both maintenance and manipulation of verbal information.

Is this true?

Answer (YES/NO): YES